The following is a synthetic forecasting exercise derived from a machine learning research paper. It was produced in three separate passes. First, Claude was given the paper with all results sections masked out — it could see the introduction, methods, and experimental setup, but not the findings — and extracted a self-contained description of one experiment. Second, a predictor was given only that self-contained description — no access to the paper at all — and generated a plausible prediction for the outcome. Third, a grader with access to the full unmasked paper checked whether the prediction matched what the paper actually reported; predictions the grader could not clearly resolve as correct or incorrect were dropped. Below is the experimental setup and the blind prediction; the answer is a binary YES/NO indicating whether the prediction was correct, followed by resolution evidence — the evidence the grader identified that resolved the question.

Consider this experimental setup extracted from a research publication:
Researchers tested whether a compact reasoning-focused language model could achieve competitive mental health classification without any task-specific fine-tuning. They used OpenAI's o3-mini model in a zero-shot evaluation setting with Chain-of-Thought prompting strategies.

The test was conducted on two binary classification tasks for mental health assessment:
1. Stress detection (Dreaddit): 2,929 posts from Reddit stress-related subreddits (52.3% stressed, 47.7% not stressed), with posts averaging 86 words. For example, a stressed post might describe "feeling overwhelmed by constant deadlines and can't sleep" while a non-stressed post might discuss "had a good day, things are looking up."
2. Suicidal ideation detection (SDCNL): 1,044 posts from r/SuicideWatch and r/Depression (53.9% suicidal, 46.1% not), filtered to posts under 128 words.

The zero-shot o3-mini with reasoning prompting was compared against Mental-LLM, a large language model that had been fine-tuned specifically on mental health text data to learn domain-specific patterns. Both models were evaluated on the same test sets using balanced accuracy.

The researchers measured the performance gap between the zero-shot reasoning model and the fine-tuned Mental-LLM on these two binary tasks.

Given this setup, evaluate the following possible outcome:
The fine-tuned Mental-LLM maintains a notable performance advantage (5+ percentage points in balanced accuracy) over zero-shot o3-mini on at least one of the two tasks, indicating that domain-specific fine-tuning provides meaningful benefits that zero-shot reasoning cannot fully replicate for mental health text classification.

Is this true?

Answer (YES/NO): NO